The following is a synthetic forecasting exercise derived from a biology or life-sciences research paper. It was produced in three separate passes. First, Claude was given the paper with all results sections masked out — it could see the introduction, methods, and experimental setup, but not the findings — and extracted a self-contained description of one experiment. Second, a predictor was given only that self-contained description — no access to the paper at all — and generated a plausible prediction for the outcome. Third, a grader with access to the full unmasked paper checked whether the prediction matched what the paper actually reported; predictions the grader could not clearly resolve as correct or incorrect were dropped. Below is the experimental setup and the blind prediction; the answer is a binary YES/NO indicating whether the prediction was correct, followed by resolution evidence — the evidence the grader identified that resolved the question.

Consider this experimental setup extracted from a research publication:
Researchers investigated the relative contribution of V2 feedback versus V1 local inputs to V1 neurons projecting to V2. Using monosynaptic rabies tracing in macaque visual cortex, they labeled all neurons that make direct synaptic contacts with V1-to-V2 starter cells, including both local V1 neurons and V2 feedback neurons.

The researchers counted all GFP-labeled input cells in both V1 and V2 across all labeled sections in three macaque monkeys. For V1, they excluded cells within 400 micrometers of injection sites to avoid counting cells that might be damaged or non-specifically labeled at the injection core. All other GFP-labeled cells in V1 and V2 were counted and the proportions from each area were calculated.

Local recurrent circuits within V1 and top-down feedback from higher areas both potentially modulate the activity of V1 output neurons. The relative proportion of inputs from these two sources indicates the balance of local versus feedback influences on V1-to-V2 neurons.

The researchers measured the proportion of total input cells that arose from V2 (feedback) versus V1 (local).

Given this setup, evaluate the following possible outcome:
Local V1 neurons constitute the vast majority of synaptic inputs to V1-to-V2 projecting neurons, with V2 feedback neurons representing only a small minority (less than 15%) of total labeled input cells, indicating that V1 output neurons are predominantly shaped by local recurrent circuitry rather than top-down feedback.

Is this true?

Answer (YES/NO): YES